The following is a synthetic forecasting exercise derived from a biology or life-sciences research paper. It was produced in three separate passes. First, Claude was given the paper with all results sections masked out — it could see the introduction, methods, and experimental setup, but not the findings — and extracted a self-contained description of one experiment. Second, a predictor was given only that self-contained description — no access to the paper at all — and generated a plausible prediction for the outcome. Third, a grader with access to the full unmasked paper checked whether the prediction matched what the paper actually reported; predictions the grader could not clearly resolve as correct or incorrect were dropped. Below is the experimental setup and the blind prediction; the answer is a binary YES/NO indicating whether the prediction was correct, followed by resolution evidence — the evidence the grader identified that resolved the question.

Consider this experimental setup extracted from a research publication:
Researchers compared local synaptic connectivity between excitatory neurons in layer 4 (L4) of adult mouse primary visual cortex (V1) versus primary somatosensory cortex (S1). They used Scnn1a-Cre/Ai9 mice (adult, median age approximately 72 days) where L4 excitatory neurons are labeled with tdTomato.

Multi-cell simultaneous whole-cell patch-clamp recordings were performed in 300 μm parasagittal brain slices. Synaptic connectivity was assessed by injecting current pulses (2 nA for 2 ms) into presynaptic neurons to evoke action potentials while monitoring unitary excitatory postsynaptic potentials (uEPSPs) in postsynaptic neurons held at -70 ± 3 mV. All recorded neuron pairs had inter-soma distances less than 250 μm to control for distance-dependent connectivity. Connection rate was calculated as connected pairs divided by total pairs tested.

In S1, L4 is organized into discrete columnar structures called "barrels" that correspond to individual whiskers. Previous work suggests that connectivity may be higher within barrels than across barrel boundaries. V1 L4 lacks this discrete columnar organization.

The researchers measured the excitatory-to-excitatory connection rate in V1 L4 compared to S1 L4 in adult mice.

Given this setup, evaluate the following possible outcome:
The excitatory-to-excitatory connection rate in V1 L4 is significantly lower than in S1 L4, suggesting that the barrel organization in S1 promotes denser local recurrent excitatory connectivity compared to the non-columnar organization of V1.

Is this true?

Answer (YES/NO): NO